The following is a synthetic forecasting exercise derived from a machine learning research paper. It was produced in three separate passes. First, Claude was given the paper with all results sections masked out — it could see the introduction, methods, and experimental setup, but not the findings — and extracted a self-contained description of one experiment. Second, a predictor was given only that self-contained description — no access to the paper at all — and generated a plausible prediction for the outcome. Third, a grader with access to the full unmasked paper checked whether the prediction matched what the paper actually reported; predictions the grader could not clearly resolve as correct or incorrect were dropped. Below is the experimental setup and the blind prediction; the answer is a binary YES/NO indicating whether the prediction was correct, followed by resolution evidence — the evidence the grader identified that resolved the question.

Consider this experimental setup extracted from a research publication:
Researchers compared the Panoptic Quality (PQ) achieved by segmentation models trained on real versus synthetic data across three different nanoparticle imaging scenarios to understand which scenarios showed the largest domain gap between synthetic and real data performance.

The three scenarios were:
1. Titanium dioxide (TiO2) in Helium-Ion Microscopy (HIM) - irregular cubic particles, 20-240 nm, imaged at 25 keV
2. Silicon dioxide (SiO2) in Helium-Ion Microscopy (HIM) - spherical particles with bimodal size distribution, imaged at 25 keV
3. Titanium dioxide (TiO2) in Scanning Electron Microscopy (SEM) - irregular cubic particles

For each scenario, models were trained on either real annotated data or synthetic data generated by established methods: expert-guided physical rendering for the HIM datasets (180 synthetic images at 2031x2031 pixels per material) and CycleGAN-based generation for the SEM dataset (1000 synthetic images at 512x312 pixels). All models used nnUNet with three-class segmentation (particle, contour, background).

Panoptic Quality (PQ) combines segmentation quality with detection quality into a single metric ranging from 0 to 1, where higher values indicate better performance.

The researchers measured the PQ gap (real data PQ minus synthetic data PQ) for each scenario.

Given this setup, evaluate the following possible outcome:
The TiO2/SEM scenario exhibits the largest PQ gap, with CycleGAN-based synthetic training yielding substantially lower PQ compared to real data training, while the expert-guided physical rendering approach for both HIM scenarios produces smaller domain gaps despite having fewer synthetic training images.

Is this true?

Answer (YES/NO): NO